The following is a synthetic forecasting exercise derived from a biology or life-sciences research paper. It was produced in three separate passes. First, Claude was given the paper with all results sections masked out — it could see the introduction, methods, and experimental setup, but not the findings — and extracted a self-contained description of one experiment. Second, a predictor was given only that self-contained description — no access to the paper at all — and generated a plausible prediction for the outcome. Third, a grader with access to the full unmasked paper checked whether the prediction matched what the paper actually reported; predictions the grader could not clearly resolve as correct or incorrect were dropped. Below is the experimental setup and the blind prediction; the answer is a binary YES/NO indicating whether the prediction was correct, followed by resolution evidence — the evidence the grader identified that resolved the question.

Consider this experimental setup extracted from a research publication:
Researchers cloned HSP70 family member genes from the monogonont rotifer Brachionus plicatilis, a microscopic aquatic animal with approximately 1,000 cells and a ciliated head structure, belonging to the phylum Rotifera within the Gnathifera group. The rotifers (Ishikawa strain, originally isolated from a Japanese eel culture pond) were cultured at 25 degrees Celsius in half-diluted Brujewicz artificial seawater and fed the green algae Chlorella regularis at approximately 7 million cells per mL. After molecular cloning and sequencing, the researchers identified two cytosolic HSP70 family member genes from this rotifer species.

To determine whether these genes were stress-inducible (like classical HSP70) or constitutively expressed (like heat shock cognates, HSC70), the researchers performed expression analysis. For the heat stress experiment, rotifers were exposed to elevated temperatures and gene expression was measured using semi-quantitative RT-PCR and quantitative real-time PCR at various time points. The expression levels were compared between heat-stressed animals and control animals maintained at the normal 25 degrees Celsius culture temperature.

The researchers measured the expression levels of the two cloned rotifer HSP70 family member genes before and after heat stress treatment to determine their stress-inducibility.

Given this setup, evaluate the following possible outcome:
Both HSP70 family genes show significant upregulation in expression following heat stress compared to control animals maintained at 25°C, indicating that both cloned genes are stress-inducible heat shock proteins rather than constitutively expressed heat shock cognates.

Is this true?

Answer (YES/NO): YES